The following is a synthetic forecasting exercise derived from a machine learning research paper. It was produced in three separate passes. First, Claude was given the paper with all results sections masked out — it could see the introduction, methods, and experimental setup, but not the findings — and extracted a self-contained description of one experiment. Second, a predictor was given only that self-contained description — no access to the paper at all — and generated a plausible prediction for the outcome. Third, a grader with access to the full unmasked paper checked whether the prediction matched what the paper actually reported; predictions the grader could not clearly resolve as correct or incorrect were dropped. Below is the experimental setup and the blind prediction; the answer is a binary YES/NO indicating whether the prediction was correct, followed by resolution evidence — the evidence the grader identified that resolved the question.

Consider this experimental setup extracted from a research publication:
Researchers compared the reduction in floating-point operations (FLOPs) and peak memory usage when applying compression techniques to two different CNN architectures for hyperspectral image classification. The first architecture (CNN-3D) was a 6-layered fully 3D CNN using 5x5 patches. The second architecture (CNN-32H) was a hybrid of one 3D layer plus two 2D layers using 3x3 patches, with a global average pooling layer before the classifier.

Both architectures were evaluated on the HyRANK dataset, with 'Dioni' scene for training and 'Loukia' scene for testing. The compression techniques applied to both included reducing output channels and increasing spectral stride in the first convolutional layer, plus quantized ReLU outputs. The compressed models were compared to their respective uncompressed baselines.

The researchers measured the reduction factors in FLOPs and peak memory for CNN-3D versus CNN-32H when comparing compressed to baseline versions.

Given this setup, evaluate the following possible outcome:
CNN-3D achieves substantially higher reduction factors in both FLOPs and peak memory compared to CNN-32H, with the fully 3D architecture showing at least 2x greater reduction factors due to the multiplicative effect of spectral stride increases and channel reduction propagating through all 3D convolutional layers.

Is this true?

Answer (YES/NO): NO